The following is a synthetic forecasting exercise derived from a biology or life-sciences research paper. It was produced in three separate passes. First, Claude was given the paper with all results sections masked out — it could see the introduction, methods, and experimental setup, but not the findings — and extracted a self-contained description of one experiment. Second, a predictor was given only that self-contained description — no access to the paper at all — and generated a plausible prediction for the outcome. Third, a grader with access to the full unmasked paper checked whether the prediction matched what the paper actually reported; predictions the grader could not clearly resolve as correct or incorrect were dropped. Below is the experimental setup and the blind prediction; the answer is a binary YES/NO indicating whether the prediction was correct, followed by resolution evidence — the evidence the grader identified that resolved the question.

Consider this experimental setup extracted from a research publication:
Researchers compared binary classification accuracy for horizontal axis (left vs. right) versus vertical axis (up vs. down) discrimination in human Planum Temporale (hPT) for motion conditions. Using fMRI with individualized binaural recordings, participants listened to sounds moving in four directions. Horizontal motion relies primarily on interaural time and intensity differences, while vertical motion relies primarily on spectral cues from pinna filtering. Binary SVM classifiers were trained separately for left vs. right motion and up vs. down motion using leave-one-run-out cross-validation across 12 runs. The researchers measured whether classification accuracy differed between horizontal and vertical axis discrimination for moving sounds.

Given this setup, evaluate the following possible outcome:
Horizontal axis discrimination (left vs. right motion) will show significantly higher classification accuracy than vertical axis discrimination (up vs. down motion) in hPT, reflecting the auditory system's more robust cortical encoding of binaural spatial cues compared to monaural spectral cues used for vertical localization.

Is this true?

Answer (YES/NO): NO